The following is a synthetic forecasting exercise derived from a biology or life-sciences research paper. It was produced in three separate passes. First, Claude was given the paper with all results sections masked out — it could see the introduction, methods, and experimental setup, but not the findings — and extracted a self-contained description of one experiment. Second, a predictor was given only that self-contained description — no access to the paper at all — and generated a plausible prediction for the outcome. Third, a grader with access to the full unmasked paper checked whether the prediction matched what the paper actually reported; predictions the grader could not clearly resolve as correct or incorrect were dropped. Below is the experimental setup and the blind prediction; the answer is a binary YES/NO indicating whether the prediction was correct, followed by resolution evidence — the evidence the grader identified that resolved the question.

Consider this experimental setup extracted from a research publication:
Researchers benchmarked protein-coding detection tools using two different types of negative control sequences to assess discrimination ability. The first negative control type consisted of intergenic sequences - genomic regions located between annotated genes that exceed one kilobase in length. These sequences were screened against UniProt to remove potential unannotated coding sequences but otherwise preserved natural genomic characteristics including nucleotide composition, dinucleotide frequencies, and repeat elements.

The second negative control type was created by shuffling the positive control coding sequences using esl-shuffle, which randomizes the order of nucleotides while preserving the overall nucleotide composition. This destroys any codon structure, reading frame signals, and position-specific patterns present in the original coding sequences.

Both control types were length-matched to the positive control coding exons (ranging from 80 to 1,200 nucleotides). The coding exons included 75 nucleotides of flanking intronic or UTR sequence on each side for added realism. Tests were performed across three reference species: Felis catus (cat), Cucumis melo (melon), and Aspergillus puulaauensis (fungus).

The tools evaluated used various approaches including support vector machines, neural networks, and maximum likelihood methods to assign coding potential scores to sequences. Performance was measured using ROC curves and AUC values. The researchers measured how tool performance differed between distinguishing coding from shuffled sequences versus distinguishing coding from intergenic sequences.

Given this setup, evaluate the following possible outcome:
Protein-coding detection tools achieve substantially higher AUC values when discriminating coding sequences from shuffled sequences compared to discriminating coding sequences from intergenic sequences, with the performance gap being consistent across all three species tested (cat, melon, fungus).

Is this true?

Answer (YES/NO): NO